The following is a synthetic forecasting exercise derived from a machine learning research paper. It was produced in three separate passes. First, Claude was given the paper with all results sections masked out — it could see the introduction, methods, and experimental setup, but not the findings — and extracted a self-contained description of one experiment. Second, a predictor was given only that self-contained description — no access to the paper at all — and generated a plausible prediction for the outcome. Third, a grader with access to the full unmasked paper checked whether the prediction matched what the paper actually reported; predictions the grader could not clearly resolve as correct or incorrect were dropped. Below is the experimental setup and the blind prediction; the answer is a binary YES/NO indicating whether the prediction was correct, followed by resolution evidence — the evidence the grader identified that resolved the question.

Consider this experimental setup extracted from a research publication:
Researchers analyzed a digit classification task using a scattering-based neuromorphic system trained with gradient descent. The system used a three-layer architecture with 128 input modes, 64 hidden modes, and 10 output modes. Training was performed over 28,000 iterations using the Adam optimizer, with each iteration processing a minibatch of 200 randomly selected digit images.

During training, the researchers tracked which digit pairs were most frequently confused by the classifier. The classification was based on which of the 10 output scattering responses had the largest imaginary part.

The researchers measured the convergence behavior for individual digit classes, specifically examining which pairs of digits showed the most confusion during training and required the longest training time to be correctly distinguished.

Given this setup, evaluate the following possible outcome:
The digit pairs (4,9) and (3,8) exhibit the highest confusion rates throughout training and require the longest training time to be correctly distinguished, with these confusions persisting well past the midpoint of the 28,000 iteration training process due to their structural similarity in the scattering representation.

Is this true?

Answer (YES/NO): NO